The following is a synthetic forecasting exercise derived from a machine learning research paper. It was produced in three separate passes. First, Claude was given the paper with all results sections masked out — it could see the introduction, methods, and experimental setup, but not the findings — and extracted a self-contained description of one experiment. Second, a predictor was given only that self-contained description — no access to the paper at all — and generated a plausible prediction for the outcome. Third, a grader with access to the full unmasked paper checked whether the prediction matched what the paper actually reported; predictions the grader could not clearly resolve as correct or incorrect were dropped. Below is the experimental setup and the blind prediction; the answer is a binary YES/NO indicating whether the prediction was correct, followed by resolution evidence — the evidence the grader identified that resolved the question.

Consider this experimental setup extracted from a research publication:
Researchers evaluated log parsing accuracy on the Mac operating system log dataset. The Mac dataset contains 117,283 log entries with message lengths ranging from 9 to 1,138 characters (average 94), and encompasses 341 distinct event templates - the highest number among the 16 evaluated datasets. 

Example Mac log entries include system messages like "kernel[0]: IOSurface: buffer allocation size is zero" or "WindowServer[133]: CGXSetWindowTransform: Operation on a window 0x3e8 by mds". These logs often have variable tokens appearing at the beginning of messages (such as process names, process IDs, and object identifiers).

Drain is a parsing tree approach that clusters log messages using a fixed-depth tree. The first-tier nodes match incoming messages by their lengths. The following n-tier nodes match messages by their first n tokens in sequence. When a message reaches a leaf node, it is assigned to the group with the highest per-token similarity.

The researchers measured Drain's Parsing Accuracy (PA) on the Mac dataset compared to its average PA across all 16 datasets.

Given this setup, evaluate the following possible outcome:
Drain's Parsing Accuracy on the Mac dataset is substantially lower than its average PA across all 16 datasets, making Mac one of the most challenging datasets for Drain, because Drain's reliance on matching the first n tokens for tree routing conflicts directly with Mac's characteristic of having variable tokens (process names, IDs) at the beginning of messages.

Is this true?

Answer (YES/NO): YES